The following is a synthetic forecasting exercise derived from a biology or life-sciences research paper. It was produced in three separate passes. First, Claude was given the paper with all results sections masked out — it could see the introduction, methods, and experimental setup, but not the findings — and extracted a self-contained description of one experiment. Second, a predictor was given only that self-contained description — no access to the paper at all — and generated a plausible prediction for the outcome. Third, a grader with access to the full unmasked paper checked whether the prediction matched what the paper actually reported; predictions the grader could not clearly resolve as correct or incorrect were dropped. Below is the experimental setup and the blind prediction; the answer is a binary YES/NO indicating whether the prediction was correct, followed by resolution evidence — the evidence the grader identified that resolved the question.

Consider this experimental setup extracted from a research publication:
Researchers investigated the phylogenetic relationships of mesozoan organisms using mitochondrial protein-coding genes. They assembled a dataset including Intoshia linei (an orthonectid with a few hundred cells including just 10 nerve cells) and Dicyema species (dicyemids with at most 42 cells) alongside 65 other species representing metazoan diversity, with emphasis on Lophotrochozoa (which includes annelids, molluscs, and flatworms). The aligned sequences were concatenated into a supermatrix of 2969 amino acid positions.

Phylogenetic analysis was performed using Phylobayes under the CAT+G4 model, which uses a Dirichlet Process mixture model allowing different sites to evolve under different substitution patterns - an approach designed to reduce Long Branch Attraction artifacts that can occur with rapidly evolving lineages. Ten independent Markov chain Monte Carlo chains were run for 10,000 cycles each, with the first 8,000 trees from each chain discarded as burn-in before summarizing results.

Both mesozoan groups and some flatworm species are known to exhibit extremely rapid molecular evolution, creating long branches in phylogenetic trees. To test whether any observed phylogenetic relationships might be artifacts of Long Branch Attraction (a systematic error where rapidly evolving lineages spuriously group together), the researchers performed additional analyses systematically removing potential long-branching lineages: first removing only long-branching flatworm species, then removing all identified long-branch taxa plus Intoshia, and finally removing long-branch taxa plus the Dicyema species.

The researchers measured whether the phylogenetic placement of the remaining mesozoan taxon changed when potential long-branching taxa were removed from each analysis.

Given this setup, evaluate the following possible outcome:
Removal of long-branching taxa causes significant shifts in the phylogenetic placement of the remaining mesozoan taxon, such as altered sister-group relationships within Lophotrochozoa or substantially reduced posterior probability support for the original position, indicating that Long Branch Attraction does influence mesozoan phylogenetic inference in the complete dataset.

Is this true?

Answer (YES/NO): YES